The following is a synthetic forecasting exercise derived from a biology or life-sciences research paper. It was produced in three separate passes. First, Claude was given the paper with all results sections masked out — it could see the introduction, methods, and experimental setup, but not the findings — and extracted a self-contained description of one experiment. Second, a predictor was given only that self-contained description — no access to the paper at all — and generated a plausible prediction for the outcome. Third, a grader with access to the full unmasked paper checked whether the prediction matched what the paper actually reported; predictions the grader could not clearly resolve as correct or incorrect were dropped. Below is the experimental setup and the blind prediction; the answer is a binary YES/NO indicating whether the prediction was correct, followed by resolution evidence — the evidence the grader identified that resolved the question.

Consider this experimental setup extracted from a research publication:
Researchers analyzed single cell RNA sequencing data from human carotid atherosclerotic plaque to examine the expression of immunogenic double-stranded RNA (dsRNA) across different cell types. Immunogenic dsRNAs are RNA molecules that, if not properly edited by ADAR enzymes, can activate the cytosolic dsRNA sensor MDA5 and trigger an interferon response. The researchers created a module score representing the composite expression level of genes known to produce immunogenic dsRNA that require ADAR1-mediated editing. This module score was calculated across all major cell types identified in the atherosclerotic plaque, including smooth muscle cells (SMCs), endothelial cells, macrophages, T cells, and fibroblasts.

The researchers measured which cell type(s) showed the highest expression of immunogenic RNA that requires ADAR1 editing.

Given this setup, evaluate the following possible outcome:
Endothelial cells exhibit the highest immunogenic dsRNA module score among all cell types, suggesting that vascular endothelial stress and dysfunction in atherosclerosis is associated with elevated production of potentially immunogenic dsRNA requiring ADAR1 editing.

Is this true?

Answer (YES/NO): NO